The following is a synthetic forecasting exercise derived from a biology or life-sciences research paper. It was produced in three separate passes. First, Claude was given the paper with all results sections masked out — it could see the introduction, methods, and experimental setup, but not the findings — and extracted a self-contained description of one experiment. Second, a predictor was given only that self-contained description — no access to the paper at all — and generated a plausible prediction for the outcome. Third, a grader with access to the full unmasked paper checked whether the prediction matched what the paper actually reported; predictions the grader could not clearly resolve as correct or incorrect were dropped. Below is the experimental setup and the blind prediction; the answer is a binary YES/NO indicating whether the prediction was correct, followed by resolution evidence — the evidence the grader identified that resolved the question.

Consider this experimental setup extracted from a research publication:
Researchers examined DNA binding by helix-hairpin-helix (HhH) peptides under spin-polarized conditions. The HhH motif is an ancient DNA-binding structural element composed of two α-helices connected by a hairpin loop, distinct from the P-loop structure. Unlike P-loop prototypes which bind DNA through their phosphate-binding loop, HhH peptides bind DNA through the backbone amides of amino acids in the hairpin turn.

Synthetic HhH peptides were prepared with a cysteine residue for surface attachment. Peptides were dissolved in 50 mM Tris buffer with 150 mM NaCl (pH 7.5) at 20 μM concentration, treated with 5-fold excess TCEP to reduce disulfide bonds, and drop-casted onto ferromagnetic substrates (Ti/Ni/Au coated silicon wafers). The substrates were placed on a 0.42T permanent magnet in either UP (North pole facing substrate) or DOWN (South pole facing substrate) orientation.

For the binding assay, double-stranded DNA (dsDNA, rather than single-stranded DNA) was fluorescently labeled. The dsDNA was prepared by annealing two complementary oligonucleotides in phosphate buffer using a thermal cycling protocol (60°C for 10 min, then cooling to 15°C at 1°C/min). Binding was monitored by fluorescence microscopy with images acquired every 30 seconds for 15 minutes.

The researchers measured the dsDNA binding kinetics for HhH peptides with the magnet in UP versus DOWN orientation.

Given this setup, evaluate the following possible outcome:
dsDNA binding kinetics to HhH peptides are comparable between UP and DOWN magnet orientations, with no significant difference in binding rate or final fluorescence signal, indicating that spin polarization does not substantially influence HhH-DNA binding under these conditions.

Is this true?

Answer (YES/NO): NO